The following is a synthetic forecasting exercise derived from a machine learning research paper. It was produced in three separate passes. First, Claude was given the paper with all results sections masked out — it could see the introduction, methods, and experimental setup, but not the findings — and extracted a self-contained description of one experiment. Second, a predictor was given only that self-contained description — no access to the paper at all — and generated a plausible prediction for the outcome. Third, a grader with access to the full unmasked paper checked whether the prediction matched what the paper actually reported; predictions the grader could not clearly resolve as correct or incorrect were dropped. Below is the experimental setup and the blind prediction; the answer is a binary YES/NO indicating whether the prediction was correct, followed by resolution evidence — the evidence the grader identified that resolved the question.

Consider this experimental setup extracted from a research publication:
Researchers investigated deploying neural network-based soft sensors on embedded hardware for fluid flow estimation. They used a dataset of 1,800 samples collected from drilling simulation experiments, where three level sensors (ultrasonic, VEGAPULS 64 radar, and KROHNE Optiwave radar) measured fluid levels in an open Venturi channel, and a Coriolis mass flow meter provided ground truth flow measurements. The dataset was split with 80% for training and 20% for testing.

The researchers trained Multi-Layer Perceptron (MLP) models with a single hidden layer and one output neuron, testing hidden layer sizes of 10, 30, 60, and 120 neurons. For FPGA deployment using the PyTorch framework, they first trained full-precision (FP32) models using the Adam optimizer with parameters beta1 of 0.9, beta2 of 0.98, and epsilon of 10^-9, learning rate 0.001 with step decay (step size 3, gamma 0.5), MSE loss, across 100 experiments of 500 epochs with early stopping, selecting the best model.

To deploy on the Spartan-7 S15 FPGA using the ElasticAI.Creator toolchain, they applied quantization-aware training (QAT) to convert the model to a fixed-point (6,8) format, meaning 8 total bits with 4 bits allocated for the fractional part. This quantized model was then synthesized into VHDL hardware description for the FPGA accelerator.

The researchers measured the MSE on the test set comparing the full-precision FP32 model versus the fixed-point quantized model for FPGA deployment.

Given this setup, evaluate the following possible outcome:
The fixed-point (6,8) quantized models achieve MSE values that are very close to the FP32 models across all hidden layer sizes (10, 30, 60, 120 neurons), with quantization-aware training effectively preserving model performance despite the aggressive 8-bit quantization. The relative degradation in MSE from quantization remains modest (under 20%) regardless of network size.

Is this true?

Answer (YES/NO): NO